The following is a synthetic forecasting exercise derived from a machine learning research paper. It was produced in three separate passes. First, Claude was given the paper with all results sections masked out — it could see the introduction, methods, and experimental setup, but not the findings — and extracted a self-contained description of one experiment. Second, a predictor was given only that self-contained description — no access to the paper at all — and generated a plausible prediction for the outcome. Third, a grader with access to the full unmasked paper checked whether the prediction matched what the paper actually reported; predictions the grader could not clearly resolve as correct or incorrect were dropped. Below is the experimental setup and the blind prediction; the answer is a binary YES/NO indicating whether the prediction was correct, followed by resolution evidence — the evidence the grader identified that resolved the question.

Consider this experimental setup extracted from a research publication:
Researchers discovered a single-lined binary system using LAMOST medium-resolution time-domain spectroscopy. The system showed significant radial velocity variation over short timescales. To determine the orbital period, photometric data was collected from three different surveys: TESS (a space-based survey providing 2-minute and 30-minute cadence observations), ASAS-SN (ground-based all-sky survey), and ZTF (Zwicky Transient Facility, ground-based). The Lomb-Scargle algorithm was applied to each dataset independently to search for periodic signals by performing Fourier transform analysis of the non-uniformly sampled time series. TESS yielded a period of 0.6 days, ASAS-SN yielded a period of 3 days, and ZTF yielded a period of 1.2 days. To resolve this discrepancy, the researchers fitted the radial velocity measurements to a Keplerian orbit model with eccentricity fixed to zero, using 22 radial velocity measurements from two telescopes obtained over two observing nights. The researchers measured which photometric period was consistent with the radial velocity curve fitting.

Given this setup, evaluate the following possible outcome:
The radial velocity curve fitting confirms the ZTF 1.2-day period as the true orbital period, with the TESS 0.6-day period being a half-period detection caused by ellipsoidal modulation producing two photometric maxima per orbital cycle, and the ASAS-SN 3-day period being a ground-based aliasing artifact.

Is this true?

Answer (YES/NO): NO